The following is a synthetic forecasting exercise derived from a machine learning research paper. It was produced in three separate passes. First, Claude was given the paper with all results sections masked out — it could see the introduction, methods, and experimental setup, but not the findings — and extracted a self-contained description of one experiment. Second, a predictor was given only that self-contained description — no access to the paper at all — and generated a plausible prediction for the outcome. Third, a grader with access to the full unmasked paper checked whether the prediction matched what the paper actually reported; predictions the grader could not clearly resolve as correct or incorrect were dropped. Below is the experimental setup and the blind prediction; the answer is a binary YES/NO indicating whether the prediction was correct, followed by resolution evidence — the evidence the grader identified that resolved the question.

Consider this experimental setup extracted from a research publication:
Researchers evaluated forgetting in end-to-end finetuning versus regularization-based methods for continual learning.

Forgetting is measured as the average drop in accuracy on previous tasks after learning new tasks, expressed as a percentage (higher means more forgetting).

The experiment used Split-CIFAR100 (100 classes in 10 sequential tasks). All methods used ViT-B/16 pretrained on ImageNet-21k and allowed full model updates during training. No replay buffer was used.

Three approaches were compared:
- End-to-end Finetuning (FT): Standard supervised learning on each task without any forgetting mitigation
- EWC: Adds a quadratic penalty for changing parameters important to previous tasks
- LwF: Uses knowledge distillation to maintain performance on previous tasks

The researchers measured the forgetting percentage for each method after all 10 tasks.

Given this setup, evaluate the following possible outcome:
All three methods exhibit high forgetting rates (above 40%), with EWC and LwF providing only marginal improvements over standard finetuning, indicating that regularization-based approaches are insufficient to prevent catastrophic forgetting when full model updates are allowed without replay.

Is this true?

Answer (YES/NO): NO